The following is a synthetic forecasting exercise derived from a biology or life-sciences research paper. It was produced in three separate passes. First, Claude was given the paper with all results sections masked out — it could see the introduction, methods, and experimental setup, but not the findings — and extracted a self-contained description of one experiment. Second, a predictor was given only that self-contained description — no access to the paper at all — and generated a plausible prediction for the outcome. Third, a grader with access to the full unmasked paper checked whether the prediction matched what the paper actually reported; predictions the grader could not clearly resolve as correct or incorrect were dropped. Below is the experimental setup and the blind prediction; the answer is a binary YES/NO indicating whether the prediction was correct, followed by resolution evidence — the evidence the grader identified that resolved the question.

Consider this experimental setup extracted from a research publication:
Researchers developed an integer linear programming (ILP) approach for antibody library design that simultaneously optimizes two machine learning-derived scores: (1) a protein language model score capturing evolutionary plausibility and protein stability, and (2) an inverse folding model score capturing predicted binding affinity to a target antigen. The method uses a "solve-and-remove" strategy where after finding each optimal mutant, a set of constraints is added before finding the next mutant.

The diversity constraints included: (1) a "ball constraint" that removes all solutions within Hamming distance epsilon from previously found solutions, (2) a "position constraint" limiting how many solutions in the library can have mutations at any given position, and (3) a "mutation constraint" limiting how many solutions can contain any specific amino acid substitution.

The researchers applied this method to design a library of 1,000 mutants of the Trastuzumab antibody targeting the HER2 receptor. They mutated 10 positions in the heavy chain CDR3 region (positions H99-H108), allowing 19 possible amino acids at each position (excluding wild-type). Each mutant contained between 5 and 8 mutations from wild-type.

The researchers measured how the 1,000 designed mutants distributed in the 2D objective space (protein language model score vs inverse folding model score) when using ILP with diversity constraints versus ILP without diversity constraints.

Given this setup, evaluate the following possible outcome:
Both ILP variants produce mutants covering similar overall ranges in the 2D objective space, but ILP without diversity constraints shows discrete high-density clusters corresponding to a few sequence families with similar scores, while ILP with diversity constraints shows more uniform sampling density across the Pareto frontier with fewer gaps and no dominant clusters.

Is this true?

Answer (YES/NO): NO